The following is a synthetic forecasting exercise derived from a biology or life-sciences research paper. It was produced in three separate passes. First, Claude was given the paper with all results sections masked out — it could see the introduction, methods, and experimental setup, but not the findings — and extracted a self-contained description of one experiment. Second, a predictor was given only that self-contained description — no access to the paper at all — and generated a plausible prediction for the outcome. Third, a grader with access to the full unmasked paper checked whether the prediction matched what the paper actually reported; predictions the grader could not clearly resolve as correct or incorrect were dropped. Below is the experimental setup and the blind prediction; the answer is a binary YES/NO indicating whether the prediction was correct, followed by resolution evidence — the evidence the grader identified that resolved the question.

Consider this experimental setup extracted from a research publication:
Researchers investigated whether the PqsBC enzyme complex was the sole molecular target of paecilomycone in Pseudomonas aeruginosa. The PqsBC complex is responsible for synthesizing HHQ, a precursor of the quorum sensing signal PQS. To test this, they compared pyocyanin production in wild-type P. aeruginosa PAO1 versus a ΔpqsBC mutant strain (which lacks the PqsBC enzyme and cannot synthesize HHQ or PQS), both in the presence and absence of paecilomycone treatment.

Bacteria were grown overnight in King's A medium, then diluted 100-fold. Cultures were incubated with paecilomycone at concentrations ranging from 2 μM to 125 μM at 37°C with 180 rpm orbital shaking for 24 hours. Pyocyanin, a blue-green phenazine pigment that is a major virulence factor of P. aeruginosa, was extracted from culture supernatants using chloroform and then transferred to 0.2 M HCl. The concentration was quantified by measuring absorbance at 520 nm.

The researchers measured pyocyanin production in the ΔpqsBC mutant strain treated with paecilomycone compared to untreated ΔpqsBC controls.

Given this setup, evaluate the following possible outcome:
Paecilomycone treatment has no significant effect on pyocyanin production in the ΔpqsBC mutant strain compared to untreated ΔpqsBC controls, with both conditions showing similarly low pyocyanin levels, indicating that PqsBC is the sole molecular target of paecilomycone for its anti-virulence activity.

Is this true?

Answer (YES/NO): NO